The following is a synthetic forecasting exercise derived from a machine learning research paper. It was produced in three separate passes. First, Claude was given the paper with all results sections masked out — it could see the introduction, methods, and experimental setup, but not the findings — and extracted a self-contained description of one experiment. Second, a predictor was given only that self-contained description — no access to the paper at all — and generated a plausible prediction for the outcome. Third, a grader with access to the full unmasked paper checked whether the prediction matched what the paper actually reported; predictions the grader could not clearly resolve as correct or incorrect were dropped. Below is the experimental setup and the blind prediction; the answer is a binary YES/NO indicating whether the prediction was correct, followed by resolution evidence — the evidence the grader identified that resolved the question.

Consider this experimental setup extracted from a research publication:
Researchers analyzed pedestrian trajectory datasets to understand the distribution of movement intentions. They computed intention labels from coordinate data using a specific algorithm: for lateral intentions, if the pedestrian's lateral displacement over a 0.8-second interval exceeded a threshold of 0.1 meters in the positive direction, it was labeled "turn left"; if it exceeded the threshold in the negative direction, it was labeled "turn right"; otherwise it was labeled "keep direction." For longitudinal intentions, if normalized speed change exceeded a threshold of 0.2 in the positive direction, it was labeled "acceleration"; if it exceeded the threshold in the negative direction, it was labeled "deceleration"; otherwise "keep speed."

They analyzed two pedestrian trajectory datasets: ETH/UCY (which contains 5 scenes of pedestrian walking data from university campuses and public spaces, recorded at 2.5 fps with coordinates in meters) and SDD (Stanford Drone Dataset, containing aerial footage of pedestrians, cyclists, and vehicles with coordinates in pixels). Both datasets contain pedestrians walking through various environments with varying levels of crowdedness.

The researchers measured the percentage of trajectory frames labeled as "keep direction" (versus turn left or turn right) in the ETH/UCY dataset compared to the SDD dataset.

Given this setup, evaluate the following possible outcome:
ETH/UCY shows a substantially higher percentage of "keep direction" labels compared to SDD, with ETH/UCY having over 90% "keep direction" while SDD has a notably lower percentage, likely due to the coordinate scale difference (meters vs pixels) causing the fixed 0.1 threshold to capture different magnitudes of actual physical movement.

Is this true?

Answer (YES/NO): NO